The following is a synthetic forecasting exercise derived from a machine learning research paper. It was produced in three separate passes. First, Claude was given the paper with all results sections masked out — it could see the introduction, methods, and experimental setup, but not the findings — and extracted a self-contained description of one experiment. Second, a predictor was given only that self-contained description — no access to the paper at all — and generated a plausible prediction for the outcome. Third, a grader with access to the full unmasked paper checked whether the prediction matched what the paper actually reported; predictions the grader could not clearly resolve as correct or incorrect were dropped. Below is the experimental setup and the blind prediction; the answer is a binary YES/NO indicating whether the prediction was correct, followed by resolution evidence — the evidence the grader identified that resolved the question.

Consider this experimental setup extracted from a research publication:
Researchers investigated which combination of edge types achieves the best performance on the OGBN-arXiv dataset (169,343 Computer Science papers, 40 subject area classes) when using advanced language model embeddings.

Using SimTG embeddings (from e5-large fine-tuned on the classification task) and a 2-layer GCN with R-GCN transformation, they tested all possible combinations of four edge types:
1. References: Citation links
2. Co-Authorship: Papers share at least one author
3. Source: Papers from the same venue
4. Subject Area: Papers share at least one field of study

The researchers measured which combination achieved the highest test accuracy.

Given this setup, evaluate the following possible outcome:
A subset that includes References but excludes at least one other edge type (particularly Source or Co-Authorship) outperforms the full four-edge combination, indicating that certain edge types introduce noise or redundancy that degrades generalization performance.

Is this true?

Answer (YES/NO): NO